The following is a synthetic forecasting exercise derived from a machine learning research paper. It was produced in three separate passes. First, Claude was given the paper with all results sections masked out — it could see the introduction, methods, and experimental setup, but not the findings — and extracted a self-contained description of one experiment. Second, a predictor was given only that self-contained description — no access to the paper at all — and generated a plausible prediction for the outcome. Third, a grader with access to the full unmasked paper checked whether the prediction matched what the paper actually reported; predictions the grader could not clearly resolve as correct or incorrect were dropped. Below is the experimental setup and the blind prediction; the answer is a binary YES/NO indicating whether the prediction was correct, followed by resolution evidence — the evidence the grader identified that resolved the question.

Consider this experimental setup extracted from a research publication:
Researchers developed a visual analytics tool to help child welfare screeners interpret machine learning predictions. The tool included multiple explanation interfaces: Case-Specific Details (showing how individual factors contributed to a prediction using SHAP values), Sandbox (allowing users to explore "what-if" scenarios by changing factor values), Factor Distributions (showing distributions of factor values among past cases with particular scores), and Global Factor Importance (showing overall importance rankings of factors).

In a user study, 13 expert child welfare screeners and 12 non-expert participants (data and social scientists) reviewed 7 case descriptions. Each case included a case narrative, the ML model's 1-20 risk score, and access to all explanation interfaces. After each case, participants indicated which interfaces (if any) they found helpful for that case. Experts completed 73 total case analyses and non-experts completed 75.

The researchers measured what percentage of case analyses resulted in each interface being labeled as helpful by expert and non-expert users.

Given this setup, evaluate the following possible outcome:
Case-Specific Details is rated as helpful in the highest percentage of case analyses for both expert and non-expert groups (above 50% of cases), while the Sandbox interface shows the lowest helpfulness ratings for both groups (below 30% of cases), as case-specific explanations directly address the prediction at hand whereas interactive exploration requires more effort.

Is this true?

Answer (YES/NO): NO